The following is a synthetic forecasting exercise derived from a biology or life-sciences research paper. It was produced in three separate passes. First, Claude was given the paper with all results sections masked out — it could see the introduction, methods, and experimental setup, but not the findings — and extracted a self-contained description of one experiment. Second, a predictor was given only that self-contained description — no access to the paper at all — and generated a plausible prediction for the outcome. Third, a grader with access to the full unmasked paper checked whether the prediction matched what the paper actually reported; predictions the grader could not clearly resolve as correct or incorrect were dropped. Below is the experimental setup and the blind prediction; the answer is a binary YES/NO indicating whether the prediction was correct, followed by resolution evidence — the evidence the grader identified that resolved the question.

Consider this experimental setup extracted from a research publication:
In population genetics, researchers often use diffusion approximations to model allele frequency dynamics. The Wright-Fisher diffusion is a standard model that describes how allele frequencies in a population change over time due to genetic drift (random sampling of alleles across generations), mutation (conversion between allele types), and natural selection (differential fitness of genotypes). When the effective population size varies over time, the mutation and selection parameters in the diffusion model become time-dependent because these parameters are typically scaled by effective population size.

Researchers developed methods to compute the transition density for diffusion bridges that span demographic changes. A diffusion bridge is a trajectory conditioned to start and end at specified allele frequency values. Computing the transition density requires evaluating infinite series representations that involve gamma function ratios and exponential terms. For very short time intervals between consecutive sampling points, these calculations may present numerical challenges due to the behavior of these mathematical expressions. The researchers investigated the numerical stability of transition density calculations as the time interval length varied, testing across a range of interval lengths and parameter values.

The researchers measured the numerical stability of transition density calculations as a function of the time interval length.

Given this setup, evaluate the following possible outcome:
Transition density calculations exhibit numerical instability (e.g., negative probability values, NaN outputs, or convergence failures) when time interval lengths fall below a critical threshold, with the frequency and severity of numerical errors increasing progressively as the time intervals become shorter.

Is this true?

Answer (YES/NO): YES